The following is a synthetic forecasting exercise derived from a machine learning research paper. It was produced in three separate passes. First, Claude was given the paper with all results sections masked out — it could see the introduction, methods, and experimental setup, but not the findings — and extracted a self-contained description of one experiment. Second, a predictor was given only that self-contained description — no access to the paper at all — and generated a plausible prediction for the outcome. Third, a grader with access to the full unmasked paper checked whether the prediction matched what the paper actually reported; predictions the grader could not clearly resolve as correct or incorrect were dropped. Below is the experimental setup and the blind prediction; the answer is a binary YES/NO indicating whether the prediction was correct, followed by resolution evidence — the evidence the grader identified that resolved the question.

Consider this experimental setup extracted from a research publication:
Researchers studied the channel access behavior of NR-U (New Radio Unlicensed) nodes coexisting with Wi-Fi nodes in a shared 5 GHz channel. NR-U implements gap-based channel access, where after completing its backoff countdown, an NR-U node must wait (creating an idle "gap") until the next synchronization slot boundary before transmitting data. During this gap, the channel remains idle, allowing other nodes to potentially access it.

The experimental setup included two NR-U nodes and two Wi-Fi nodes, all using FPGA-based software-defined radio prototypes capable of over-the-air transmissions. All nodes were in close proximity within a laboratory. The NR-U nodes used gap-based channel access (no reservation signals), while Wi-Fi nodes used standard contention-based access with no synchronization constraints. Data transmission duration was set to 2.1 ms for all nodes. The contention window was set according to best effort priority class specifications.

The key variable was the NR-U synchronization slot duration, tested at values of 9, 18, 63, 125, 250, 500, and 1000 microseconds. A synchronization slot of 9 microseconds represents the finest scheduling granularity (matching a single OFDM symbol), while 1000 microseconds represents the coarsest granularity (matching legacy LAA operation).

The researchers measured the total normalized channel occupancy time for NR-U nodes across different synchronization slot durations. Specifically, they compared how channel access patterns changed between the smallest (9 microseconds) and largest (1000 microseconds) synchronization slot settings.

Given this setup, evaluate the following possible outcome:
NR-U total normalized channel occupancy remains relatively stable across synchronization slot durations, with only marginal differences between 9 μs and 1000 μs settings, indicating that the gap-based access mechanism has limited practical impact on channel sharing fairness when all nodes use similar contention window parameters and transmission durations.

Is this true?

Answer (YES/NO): NO